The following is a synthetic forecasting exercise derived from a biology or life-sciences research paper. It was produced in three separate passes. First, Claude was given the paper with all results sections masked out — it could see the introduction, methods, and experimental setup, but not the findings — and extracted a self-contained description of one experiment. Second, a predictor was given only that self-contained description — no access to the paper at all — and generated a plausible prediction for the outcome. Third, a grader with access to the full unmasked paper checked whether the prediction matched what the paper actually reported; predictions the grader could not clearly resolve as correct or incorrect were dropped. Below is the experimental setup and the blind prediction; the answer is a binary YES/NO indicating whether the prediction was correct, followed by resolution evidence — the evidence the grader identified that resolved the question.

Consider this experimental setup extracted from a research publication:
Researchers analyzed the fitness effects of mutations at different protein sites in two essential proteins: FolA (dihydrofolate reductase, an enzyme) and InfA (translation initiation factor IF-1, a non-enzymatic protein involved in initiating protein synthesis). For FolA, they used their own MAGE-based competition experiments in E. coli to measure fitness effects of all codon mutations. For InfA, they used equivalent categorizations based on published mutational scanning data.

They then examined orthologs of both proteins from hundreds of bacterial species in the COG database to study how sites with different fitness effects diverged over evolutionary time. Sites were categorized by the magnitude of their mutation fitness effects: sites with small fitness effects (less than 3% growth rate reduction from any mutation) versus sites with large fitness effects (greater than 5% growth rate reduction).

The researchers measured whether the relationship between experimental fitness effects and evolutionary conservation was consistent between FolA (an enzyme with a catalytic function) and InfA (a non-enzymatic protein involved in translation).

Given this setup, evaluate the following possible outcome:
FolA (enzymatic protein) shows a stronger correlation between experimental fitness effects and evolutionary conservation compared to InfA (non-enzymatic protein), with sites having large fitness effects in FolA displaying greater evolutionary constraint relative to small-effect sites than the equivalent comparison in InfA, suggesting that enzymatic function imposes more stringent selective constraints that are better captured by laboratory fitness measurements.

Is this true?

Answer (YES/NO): NO